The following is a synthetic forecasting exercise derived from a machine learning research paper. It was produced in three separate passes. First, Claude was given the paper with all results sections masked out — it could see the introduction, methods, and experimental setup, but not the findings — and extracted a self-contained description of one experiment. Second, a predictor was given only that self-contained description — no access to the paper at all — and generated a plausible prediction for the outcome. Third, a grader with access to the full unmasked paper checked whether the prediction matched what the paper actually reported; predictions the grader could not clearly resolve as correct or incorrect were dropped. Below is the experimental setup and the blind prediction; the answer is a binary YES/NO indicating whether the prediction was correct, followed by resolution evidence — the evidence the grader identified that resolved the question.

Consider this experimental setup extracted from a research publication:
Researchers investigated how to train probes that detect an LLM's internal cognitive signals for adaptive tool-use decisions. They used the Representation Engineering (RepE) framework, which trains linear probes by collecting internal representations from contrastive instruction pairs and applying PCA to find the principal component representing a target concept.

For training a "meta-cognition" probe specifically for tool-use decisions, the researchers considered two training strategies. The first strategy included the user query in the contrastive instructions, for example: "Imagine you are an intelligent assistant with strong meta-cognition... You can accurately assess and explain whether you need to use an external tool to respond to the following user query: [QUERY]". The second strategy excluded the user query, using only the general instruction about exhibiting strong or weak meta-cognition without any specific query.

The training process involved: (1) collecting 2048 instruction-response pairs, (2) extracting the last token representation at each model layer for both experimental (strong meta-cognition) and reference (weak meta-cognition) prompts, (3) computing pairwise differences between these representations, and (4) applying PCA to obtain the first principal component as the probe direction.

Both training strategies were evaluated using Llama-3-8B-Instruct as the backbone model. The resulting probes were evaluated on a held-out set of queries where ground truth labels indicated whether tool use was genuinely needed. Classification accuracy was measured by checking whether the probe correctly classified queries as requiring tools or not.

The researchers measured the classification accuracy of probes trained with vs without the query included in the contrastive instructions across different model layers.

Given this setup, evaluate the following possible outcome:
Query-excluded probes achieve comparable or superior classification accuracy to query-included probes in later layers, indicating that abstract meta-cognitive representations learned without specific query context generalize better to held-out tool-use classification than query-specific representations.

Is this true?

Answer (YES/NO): NO